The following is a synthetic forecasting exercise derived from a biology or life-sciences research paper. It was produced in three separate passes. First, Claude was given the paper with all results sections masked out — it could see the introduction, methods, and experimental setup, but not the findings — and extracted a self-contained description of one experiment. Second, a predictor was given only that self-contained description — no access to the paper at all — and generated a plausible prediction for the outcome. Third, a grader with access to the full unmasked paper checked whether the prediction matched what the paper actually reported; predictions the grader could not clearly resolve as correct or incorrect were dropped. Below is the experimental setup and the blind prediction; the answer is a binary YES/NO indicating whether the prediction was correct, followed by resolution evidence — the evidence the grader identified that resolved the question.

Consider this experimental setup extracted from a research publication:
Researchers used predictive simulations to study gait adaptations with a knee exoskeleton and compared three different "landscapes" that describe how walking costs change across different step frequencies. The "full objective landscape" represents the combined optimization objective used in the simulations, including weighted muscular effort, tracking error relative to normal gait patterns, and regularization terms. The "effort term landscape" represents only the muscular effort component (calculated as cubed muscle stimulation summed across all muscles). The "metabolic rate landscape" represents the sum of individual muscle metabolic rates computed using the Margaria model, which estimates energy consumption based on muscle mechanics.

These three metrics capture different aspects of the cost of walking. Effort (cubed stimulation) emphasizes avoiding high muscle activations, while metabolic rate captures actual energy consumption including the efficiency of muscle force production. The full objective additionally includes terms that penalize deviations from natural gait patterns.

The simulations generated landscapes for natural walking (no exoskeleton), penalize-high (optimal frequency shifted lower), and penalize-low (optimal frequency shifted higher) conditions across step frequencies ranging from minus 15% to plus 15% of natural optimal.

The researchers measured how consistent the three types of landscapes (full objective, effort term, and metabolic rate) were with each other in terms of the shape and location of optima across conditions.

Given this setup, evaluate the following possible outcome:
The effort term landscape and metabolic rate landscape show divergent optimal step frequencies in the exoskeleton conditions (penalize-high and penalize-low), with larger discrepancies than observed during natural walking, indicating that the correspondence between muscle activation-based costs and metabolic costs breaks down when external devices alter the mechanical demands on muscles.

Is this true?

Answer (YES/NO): NO